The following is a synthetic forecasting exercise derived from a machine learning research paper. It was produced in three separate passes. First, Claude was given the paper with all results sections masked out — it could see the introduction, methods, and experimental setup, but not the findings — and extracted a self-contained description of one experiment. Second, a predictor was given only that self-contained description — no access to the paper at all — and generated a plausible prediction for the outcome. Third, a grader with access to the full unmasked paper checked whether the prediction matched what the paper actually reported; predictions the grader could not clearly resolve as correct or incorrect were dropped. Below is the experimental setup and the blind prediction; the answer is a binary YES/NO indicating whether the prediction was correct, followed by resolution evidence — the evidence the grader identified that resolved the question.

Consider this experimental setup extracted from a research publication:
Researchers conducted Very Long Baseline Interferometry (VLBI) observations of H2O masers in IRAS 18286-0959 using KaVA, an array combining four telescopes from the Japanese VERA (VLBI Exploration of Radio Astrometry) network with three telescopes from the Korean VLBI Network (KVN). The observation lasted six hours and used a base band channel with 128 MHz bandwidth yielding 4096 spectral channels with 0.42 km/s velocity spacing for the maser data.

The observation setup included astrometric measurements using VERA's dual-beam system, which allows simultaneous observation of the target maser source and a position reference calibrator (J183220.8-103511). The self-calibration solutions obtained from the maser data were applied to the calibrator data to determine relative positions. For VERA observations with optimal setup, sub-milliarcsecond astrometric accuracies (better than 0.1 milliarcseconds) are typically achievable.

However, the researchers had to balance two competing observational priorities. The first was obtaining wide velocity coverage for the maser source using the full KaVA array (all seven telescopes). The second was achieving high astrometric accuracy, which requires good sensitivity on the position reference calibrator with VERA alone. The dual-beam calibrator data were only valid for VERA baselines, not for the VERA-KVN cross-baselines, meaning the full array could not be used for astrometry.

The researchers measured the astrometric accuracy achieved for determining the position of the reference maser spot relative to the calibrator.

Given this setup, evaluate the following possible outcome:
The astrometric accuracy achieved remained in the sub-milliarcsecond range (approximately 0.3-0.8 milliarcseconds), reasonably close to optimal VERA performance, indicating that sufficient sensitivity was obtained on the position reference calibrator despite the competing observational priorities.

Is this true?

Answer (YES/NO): NO